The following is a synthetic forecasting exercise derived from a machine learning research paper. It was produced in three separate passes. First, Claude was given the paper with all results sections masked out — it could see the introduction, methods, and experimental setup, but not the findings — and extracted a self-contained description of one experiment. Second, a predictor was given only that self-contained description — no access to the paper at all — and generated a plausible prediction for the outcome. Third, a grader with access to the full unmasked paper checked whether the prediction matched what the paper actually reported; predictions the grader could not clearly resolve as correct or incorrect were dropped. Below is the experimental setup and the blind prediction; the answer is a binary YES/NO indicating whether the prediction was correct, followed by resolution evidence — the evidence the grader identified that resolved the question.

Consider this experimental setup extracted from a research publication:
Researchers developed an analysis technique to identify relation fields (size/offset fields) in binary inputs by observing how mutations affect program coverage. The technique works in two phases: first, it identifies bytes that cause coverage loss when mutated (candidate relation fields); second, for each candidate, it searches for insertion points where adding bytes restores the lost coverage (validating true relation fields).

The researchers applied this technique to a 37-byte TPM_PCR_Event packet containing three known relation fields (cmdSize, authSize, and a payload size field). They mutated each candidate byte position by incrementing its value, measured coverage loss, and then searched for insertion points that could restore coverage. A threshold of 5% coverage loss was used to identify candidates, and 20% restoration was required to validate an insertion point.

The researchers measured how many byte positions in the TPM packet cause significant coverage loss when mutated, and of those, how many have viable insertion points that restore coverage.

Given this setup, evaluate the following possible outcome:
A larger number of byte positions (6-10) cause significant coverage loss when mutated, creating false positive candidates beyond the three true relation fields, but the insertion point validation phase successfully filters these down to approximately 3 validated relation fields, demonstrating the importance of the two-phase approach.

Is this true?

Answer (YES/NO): NO